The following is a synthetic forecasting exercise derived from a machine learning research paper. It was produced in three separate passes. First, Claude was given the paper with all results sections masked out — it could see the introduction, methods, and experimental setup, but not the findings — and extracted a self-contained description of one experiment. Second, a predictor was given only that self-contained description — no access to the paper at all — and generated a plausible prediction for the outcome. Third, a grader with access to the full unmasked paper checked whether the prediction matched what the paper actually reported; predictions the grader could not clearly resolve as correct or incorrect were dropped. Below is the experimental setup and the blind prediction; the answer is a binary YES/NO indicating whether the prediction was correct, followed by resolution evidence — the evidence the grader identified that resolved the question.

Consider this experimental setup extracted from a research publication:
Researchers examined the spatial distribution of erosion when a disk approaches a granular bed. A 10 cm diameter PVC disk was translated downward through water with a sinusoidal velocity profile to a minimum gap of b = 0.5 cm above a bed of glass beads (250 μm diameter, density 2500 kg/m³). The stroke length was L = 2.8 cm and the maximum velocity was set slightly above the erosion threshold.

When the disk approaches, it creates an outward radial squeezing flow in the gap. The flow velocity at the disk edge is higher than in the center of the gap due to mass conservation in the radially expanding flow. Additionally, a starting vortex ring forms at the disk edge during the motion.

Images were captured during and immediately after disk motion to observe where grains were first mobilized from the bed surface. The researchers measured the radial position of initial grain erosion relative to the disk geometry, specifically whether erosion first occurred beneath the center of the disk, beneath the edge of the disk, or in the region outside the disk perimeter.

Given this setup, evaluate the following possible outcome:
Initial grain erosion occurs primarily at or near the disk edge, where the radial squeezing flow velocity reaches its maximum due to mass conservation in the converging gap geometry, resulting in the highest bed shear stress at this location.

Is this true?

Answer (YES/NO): YES